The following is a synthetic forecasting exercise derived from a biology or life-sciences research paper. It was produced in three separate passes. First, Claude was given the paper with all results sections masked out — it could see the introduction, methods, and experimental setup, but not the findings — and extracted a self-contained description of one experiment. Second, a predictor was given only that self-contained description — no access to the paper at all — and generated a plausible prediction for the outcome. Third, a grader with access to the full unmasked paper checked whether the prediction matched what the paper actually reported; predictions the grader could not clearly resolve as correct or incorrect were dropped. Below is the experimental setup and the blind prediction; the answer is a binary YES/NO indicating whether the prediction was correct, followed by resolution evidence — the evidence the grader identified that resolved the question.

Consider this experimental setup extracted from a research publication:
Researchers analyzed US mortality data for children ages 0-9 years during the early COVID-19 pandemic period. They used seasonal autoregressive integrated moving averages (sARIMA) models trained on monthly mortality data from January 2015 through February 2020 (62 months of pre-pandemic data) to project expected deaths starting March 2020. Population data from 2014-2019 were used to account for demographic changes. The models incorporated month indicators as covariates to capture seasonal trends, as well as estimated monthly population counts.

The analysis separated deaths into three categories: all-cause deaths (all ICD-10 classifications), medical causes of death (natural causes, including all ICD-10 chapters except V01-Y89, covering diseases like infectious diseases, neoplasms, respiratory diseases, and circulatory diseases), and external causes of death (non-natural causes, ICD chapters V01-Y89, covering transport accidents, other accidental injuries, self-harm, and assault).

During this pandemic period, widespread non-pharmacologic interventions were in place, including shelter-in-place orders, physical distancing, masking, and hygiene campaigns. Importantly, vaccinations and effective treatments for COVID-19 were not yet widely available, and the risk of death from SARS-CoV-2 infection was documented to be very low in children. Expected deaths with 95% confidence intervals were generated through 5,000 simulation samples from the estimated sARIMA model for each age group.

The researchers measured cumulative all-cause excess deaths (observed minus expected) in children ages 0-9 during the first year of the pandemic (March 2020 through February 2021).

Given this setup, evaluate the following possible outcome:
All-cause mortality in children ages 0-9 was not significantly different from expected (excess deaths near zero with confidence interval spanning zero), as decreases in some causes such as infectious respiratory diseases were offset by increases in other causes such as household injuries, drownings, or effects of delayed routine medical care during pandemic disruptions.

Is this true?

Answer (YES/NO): NO